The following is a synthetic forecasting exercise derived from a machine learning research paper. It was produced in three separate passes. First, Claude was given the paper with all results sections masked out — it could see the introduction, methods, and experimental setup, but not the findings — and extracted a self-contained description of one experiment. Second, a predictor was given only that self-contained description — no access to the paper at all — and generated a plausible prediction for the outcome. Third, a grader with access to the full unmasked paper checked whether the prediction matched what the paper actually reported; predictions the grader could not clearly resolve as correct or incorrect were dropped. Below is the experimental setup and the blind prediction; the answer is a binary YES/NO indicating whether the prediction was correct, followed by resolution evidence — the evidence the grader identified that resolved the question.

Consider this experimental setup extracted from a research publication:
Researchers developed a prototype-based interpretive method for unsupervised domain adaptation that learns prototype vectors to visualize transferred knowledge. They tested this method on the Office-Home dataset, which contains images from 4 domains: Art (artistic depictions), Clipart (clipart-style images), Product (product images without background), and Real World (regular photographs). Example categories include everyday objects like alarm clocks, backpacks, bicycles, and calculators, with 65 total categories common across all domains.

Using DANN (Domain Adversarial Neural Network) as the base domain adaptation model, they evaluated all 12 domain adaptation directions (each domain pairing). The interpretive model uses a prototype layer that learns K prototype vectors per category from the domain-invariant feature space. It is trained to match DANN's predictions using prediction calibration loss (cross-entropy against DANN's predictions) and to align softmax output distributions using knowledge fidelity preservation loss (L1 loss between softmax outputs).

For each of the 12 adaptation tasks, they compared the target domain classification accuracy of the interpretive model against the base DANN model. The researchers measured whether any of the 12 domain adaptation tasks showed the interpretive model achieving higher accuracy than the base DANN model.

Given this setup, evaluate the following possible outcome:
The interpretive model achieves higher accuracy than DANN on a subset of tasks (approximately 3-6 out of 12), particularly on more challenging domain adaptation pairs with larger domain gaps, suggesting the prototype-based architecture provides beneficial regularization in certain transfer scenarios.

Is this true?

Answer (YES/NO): NO